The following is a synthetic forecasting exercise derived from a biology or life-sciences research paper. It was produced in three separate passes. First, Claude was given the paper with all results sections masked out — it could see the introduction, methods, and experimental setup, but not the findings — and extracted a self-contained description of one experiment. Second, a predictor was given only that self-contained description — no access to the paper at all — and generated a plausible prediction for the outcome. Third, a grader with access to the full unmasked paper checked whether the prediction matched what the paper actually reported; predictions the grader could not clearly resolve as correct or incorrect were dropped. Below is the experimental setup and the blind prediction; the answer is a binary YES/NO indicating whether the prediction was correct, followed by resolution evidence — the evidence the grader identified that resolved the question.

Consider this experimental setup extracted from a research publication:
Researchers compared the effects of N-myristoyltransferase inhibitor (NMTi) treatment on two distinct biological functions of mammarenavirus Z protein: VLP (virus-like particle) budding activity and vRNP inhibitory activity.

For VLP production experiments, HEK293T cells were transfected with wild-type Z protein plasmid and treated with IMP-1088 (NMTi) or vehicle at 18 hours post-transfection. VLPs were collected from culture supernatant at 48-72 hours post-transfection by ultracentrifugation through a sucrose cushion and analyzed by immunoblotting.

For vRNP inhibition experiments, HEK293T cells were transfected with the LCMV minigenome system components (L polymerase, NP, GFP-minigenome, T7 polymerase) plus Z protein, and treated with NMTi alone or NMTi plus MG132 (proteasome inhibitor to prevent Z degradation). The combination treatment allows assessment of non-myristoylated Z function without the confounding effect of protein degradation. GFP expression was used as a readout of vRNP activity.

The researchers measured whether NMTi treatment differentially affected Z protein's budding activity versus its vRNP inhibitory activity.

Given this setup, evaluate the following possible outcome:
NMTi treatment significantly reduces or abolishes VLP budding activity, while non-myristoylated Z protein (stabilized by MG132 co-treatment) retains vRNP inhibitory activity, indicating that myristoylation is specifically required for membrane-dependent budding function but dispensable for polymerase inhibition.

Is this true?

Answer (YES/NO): YES